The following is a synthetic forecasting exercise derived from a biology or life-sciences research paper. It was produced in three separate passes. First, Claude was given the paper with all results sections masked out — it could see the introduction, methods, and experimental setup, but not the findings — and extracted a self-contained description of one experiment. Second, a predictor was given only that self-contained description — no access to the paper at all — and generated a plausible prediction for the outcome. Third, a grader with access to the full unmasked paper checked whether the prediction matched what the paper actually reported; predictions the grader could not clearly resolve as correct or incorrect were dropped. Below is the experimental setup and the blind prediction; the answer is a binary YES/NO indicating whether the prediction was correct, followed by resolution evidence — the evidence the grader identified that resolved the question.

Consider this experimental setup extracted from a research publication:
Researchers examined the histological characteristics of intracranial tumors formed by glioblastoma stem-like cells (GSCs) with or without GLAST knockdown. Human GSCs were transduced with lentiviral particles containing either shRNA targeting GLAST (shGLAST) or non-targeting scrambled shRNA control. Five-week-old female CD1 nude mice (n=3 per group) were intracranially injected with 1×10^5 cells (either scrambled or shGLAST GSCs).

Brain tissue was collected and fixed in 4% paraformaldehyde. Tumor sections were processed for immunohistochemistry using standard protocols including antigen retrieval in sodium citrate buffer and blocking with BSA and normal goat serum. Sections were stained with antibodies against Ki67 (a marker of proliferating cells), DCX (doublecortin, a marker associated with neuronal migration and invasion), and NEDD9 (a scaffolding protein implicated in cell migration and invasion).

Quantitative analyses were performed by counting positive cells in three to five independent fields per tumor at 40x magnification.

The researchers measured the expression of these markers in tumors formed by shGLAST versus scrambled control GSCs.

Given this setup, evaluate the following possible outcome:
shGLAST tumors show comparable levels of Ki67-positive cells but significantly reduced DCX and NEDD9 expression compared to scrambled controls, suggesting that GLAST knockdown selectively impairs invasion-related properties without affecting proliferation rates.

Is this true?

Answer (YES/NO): NO